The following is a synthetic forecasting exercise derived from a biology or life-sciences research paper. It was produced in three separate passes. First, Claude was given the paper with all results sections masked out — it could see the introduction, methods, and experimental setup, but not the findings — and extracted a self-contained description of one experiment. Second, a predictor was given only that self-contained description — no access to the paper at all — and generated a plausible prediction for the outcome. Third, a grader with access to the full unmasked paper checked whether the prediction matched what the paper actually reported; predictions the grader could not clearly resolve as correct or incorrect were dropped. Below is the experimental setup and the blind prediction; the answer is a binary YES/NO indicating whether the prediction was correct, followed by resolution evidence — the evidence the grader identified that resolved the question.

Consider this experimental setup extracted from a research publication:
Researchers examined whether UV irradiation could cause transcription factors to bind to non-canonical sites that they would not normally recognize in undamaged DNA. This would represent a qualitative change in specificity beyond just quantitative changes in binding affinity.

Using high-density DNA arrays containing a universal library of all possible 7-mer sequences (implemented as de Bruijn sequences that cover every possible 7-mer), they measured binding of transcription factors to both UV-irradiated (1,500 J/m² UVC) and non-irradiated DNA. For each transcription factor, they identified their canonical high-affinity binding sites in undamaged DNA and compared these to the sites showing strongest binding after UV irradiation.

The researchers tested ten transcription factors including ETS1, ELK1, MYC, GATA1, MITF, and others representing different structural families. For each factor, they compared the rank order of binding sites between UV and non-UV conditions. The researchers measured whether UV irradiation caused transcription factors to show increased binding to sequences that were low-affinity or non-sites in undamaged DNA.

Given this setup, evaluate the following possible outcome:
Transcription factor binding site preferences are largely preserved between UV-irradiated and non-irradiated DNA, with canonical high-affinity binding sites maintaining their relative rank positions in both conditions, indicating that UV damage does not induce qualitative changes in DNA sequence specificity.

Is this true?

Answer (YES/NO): NO